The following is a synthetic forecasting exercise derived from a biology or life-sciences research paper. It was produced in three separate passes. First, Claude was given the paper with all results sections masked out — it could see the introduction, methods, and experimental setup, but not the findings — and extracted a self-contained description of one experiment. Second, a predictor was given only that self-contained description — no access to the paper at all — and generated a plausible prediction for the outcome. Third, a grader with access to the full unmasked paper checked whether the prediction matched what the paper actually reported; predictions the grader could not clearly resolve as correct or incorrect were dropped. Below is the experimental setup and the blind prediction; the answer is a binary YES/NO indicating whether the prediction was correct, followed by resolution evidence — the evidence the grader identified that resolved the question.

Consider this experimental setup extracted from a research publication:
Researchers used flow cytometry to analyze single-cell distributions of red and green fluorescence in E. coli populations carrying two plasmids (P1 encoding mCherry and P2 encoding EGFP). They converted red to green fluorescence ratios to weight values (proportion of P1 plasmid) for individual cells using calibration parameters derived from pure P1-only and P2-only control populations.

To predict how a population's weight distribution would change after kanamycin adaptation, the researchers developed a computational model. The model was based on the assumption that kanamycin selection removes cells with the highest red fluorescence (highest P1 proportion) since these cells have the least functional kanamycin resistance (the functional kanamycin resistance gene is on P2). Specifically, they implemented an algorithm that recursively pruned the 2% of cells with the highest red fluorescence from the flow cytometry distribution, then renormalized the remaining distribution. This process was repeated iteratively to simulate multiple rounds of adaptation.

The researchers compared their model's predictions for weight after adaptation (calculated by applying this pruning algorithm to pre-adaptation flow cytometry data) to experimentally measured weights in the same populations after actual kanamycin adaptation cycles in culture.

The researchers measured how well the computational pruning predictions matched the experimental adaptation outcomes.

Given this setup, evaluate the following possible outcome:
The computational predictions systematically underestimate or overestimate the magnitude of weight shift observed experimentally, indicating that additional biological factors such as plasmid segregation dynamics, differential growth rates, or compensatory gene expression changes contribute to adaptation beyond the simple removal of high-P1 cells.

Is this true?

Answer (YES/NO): NO